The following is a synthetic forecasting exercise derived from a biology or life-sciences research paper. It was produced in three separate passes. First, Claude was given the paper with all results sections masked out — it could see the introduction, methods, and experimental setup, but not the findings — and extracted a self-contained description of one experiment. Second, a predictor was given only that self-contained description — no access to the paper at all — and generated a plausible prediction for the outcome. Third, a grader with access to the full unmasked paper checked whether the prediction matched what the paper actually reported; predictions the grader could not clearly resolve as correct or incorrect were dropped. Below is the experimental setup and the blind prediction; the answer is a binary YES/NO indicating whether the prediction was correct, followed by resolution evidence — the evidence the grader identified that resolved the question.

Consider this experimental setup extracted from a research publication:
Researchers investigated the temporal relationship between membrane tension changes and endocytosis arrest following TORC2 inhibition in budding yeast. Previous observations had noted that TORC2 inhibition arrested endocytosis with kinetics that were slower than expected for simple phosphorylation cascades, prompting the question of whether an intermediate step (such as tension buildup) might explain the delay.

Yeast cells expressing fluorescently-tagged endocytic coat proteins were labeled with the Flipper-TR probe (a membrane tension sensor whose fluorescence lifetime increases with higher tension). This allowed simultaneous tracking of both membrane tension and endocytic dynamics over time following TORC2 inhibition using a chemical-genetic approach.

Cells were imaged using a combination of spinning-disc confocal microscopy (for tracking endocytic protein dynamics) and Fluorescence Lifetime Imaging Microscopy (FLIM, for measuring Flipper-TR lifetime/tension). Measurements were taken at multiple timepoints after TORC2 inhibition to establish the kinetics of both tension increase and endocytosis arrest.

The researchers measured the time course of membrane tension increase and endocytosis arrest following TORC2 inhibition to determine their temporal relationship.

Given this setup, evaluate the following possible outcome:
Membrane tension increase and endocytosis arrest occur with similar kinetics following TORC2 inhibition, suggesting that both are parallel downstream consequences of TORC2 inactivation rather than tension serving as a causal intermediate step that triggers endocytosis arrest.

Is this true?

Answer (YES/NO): NO